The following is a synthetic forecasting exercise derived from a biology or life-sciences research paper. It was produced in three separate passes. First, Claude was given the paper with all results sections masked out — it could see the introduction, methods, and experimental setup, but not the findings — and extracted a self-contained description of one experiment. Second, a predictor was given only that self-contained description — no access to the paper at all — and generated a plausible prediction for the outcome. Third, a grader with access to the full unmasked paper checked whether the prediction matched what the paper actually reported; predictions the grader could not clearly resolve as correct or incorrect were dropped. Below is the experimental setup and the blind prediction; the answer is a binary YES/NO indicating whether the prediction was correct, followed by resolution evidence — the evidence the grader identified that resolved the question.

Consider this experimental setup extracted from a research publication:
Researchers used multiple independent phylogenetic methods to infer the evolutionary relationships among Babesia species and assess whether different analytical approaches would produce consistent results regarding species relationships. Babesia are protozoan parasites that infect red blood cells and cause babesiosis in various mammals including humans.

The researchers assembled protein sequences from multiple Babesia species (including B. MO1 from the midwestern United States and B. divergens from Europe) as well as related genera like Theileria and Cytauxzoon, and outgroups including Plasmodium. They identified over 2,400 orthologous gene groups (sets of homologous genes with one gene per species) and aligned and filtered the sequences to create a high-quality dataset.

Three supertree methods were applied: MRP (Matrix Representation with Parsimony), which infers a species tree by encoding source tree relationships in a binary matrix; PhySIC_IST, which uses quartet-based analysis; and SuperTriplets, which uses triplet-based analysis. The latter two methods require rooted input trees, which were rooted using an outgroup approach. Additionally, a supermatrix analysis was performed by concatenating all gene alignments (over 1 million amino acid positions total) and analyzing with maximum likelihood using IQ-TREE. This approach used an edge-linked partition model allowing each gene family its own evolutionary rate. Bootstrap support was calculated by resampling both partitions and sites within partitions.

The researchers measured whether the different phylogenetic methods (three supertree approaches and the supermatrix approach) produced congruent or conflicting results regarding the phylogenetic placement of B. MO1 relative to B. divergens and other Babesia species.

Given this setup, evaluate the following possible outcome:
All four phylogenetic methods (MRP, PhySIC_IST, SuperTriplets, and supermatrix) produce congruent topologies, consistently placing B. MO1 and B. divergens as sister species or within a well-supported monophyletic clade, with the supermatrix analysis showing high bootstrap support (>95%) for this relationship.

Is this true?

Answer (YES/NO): YES